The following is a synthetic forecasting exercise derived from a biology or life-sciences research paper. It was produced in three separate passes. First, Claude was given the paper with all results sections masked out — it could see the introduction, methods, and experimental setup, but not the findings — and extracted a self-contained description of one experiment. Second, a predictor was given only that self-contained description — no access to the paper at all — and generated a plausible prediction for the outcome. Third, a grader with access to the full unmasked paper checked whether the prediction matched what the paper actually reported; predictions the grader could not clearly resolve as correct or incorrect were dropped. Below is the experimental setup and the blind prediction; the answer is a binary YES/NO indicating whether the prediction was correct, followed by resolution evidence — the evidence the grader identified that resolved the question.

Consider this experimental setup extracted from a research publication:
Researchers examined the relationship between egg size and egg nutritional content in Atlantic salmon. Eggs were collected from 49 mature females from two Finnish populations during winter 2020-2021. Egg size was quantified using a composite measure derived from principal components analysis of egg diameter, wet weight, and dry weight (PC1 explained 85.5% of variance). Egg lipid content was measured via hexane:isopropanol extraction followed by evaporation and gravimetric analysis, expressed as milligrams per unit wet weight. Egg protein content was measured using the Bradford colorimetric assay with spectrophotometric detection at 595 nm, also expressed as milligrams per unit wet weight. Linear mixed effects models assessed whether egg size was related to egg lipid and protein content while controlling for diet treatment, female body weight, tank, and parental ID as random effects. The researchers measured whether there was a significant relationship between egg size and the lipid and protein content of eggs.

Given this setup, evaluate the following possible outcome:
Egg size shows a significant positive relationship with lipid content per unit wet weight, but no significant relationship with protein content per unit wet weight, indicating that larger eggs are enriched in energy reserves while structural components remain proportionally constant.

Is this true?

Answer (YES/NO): NO